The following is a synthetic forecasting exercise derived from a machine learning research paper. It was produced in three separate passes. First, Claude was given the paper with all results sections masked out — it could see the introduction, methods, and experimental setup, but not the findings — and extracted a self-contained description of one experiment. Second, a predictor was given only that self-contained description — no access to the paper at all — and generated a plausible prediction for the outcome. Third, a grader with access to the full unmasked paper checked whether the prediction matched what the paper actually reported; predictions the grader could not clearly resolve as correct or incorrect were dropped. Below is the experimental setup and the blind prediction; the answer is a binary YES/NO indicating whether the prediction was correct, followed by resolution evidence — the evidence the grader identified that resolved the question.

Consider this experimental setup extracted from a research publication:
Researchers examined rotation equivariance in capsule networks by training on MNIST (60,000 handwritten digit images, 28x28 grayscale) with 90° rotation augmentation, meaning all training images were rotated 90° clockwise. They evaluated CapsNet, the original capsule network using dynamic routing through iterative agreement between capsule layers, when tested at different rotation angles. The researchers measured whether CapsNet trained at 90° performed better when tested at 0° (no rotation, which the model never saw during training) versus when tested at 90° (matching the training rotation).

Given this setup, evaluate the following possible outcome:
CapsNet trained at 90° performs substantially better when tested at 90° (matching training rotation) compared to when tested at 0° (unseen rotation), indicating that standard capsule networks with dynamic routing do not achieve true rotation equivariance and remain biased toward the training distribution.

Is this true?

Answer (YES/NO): NO